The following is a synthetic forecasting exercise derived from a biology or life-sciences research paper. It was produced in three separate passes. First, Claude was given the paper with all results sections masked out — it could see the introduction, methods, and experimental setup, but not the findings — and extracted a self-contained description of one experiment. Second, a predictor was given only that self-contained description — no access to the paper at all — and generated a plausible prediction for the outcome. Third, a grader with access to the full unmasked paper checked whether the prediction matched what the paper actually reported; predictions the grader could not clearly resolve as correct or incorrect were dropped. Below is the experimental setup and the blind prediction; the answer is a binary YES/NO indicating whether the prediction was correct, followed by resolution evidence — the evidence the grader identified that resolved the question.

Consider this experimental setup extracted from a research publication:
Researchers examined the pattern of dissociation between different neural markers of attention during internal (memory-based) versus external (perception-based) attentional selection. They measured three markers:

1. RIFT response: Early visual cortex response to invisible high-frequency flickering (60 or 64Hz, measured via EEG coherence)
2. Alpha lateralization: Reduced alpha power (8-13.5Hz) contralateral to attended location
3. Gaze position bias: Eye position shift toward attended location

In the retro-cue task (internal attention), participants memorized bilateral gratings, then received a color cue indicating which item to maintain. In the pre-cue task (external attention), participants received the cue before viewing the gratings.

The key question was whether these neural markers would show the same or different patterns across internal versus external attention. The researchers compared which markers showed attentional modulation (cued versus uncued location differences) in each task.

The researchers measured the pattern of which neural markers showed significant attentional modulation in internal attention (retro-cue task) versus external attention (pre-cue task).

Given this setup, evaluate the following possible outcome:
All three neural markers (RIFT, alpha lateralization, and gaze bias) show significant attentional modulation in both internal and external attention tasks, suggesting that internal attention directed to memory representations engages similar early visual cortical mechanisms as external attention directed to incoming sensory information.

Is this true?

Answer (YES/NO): NO